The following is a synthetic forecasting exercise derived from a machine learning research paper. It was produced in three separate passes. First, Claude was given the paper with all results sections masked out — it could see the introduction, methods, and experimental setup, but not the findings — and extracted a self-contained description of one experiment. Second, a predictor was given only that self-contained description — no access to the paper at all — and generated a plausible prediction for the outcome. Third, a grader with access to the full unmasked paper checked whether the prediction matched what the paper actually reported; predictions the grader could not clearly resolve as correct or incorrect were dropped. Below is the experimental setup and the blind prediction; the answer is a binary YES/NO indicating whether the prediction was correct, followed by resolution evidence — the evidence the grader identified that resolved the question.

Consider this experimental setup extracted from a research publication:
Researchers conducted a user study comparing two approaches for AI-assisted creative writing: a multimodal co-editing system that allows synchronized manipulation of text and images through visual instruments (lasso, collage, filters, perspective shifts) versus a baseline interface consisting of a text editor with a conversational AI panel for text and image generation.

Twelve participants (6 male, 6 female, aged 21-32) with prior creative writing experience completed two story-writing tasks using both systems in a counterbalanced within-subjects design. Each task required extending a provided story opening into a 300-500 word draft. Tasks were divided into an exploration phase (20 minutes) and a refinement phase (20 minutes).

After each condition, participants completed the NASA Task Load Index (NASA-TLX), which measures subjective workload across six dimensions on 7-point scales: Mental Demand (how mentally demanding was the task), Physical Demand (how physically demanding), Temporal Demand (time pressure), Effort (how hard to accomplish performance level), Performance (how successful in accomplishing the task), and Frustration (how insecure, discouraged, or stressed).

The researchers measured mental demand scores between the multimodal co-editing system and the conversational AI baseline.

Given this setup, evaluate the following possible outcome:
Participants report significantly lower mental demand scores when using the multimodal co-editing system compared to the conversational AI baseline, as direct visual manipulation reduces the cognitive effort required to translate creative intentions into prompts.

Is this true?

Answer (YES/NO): NO